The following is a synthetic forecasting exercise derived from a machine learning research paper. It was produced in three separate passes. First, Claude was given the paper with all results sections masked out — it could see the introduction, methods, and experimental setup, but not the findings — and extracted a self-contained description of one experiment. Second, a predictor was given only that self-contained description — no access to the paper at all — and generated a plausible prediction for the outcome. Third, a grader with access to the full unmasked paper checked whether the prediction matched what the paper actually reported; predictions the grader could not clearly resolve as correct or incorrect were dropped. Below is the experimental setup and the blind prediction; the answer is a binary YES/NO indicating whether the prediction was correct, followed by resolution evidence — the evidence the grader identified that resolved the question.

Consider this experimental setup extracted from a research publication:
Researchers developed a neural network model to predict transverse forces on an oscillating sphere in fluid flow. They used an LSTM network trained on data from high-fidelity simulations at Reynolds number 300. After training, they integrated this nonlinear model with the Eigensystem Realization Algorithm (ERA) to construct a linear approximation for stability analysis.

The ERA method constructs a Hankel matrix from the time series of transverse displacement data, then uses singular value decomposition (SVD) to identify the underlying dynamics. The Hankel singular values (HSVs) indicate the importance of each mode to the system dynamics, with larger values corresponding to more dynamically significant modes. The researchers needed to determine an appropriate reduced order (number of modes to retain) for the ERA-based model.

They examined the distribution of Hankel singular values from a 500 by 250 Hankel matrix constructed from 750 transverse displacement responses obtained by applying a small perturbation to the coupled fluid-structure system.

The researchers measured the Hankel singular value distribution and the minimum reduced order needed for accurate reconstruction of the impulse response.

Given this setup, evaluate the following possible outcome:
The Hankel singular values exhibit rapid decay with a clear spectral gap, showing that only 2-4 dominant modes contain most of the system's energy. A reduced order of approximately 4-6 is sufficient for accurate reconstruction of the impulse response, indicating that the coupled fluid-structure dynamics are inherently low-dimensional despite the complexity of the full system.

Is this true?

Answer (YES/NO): NO